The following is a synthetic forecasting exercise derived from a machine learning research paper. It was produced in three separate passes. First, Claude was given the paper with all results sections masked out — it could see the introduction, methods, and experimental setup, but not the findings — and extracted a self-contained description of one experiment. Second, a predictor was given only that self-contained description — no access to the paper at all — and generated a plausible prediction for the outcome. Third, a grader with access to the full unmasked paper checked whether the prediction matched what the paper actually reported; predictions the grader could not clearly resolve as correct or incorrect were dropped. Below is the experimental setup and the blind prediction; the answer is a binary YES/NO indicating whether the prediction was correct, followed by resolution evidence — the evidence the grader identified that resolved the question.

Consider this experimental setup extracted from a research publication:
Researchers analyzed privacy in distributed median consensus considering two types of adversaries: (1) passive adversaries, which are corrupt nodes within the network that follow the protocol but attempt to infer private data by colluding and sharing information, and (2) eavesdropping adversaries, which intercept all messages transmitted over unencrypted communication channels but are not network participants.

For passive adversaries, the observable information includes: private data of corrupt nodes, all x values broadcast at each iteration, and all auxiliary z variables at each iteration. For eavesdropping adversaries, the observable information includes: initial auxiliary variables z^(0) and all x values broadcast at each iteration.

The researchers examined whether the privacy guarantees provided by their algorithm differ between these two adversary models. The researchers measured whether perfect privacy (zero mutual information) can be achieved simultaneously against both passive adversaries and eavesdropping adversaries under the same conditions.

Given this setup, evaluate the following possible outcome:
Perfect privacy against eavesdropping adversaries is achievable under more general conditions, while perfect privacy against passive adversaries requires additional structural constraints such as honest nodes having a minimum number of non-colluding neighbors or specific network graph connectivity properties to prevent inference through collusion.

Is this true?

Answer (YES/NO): NO